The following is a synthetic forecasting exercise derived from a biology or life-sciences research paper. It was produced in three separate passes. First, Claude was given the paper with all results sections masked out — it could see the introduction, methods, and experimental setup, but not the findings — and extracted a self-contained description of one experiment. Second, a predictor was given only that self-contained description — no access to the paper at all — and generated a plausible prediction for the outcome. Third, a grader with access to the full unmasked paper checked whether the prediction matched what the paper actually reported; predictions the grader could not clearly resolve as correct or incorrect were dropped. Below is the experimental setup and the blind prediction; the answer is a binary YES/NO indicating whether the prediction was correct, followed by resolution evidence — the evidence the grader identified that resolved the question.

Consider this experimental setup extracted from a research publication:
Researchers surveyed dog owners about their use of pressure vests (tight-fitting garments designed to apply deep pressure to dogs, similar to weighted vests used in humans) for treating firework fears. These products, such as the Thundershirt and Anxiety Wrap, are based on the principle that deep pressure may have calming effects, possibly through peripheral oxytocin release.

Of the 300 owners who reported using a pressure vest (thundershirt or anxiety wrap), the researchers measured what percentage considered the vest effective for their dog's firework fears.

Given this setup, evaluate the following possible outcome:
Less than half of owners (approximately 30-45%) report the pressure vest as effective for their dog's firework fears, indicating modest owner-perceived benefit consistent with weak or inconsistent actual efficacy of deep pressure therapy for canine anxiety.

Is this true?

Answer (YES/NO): YES